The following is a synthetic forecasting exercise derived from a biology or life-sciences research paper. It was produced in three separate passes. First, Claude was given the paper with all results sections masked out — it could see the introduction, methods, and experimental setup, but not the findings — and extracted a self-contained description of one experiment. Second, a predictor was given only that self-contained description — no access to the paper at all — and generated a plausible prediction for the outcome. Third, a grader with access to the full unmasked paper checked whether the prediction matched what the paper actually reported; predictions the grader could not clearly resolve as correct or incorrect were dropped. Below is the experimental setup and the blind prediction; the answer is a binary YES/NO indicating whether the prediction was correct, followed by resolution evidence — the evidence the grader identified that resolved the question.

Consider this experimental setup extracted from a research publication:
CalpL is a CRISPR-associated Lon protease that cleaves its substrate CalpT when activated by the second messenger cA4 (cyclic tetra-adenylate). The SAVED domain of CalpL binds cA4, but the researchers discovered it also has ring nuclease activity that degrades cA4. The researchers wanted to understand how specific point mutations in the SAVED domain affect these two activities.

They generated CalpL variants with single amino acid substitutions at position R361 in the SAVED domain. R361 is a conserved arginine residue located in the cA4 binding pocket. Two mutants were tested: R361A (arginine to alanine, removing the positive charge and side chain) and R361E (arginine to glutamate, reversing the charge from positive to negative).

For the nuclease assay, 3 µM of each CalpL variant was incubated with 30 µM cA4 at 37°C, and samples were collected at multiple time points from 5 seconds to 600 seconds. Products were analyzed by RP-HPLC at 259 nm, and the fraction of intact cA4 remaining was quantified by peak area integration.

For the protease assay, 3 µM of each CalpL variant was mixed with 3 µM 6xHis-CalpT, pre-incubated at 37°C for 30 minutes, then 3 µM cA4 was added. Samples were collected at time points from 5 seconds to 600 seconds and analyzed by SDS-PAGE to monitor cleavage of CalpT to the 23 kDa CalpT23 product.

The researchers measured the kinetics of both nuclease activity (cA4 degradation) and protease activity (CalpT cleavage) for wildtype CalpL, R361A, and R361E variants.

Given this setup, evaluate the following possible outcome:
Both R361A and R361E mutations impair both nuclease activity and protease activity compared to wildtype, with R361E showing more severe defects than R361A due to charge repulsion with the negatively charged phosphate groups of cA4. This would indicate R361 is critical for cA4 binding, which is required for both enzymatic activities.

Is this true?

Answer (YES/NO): NO